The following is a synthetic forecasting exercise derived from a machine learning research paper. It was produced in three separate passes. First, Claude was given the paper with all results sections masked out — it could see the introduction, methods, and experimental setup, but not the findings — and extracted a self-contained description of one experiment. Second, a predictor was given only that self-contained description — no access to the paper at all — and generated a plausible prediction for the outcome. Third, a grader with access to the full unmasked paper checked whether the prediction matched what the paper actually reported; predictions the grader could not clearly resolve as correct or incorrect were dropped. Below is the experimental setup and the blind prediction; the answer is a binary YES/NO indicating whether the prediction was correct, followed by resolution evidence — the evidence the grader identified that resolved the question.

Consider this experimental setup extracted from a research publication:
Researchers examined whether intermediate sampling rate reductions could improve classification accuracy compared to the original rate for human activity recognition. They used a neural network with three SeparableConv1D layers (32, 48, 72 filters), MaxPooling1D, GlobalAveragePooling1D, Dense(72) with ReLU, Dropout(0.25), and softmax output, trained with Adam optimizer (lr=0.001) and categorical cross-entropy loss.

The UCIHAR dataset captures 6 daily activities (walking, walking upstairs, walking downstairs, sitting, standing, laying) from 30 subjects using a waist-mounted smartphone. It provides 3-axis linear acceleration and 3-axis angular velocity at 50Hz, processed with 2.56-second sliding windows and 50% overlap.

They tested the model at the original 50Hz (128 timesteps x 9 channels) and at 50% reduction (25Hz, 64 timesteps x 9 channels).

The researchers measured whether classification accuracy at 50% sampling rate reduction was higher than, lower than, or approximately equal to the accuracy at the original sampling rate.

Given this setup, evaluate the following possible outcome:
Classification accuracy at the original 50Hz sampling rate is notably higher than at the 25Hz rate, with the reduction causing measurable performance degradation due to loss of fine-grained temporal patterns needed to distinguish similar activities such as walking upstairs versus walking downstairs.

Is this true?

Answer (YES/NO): NO